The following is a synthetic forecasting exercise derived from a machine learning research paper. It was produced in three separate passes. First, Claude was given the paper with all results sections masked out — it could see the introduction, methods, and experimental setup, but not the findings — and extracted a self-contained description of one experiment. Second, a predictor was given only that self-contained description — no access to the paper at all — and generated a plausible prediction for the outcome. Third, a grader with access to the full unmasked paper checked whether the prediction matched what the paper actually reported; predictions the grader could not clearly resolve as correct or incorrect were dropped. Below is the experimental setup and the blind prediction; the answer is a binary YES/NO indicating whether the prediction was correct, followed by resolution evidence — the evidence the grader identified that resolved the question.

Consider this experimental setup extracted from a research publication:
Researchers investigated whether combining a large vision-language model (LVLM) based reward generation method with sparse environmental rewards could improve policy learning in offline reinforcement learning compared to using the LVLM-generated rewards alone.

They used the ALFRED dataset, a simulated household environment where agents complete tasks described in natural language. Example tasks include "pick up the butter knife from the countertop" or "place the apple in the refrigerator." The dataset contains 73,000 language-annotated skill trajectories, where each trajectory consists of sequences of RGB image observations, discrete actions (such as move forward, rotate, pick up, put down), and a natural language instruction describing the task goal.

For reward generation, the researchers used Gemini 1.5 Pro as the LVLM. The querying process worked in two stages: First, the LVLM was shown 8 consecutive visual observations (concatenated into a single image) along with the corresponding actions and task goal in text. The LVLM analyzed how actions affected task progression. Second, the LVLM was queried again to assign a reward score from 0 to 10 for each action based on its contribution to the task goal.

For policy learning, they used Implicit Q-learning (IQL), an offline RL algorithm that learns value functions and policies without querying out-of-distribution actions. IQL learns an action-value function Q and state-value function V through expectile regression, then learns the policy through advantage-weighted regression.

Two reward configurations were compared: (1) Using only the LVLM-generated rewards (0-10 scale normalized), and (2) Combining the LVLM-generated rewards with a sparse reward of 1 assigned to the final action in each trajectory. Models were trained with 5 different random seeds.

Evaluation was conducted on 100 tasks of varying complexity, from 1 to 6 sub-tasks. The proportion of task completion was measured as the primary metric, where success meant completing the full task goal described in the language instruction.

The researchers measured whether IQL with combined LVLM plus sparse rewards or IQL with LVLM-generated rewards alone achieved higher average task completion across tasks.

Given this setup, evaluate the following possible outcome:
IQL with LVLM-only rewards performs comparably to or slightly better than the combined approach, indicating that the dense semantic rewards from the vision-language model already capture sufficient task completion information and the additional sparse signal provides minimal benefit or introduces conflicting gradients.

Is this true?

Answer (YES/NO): NO